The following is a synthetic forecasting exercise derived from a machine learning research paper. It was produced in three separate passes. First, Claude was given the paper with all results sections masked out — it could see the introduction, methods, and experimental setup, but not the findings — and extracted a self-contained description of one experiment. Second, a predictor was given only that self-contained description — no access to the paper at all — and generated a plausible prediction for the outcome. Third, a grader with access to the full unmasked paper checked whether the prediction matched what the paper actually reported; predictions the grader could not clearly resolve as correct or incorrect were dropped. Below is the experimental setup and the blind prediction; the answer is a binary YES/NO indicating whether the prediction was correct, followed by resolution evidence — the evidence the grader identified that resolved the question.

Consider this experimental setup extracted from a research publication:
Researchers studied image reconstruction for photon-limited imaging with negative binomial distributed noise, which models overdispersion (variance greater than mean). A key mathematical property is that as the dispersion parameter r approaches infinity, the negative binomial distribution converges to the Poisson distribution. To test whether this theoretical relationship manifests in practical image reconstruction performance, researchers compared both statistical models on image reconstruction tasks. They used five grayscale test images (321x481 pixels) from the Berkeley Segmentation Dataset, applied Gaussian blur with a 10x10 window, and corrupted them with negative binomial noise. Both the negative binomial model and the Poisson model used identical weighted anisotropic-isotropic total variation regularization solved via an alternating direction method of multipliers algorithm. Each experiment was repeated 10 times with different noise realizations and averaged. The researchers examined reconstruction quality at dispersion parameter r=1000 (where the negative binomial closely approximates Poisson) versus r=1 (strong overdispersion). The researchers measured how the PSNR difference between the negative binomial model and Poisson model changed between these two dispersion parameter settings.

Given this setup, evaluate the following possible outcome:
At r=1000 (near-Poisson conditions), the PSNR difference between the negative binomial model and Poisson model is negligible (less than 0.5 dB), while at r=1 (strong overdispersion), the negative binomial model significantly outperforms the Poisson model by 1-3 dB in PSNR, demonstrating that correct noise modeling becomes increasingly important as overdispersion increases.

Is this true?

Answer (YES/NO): NO